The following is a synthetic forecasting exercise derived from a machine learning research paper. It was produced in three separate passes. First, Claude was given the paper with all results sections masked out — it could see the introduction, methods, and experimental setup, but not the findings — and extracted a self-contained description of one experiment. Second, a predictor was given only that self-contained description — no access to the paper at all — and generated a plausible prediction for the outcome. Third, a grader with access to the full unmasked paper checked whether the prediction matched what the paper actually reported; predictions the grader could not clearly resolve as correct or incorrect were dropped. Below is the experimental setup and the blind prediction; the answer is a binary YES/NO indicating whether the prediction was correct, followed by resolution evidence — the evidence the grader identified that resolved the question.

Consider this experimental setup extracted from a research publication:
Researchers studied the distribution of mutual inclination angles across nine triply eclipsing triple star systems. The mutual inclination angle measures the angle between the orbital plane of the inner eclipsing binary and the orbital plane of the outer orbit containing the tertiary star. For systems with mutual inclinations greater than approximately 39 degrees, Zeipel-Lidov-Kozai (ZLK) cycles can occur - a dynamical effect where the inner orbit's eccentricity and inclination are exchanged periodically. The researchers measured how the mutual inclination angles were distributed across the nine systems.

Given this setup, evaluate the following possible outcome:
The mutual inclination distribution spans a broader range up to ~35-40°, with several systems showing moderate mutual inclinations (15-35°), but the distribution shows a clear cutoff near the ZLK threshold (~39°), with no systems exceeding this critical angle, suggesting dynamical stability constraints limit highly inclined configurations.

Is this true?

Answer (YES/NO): NO